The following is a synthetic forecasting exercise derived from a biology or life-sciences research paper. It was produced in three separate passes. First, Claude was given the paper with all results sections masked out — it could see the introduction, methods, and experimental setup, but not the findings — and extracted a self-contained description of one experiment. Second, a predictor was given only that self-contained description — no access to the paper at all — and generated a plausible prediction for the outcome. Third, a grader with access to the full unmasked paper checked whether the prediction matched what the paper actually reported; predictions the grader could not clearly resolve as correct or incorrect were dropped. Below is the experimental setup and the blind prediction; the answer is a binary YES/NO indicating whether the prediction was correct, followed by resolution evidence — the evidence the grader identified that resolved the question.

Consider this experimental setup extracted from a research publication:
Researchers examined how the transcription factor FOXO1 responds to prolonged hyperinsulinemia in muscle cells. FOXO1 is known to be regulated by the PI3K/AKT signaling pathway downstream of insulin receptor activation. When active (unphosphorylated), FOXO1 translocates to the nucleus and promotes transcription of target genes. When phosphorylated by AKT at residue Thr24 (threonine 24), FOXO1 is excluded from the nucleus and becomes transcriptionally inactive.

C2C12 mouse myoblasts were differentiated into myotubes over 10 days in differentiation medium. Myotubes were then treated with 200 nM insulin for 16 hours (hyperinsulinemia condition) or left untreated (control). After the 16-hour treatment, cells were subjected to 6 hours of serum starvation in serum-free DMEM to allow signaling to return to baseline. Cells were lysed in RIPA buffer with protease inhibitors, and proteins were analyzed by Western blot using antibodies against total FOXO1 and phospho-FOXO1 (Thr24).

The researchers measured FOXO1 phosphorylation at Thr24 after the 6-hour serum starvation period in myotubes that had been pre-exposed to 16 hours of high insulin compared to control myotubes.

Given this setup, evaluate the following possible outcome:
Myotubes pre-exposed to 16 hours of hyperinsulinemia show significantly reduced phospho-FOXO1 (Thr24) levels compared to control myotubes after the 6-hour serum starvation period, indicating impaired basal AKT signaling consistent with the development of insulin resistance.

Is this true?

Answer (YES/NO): YES